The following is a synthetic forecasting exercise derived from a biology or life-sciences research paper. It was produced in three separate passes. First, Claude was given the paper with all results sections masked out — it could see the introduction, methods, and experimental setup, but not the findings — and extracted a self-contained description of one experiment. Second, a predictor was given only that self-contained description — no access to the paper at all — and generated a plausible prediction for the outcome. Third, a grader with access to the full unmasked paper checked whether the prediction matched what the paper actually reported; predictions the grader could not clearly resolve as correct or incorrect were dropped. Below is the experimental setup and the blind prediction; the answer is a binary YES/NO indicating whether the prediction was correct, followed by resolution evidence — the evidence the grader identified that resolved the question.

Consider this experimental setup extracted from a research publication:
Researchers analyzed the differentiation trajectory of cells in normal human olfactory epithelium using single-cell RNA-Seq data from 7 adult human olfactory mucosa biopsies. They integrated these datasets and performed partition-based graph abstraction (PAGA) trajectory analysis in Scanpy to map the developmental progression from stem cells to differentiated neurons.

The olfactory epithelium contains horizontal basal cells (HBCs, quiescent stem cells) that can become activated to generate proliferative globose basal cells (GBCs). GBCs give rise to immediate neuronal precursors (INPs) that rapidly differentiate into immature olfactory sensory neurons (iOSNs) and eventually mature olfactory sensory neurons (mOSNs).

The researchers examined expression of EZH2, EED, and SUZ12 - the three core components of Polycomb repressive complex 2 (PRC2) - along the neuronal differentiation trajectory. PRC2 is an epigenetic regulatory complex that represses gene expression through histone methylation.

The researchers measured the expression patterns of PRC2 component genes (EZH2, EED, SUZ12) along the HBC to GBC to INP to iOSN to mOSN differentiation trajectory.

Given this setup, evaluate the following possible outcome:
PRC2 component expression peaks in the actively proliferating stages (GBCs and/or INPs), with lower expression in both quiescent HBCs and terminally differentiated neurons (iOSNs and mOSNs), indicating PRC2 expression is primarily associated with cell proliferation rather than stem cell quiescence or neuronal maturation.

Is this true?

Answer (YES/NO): NO